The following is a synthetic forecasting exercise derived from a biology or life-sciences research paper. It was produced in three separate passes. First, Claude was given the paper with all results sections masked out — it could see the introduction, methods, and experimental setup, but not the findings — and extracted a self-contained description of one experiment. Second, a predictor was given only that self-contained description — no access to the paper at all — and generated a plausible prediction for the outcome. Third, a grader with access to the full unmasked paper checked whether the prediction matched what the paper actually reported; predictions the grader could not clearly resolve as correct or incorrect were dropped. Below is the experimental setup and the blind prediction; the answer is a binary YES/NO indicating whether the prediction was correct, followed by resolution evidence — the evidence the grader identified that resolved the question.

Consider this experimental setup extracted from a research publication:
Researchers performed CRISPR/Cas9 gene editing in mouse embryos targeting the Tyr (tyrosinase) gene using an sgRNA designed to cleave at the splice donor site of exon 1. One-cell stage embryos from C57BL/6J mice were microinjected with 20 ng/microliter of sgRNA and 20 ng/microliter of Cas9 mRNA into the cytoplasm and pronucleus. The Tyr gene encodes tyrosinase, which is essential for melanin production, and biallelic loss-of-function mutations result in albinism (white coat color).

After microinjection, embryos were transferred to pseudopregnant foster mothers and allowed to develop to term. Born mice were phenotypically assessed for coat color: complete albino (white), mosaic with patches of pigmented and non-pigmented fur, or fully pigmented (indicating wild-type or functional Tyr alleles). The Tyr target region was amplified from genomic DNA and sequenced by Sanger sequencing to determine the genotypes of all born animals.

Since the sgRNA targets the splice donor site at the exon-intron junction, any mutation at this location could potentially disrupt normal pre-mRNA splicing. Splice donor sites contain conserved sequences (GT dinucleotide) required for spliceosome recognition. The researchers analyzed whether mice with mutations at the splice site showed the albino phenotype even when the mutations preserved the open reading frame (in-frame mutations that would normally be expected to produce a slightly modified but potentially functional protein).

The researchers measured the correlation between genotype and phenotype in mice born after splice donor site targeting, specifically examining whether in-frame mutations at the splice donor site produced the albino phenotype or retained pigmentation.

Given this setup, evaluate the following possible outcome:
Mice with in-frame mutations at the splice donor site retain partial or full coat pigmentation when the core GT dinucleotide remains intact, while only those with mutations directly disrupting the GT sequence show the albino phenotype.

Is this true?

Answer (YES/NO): NO